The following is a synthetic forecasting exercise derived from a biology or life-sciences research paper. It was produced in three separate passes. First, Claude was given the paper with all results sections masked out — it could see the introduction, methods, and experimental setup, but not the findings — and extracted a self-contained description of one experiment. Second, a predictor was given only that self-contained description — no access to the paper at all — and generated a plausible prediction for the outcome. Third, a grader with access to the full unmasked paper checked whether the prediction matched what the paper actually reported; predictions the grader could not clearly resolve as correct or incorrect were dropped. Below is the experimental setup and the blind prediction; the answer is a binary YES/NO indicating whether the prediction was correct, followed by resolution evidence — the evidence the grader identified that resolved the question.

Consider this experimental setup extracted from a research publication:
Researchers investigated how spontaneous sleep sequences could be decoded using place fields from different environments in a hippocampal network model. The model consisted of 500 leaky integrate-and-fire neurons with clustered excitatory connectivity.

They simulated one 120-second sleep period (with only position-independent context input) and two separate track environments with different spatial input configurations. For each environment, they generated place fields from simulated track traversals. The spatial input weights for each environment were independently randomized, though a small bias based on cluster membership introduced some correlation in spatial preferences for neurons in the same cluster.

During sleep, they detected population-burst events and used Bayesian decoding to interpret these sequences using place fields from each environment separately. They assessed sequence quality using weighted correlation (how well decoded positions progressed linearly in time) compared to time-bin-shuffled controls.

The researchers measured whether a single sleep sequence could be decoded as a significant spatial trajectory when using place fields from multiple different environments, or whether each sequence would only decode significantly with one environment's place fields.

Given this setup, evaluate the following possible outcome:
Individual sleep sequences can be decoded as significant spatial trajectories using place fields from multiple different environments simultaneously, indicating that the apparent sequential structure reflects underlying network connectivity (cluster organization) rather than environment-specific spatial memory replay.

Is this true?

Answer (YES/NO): NO